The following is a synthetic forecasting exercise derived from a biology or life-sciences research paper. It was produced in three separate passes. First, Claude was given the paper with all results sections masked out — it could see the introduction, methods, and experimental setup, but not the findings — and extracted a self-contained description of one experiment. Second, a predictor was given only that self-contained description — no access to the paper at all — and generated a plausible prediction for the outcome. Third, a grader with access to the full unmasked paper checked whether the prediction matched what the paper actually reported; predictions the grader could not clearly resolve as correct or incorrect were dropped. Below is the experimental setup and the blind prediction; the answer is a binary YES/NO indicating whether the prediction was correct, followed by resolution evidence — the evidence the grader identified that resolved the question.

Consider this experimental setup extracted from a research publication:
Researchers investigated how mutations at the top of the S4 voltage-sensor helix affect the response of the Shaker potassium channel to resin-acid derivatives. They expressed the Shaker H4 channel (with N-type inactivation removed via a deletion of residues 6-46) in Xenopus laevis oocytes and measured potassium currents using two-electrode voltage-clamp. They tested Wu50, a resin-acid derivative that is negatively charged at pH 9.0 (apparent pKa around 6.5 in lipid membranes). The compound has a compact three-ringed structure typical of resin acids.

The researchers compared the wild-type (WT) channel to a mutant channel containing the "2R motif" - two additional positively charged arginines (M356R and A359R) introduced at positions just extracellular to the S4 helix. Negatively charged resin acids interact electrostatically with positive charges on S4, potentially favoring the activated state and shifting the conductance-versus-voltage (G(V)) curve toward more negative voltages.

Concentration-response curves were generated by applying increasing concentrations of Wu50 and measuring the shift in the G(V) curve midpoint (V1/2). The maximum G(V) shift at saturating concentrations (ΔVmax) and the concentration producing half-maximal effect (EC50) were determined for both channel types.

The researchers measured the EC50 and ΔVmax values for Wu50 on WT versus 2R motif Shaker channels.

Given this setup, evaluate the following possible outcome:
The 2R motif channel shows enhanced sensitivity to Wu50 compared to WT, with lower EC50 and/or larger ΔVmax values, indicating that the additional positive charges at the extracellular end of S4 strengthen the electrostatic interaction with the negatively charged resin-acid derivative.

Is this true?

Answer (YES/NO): YES